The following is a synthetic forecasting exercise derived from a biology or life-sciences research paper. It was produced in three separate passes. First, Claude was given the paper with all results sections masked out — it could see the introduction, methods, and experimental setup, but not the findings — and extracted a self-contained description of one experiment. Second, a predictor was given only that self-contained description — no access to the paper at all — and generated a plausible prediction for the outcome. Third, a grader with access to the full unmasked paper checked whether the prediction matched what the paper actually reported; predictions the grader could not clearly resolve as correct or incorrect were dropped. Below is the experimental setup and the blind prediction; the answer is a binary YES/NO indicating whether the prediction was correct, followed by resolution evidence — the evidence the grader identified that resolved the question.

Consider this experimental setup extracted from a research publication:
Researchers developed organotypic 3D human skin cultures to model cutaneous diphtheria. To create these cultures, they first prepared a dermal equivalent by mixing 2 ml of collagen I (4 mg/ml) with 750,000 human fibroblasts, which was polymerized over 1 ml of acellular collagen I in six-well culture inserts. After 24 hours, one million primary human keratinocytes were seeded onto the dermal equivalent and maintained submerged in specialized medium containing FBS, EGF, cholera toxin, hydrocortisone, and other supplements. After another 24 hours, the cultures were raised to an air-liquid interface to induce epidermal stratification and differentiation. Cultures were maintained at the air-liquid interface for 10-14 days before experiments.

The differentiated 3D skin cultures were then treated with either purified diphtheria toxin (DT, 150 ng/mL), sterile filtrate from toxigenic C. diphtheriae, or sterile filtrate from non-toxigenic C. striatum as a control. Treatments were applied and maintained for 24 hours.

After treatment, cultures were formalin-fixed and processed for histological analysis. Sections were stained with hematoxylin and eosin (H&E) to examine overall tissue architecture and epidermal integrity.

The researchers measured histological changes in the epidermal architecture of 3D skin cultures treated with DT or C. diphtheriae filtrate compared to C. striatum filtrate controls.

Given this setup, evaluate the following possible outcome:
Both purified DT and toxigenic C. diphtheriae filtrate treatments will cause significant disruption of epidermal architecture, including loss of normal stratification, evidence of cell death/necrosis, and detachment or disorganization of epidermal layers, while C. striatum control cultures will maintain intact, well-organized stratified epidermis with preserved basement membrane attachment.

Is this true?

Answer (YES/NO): YES